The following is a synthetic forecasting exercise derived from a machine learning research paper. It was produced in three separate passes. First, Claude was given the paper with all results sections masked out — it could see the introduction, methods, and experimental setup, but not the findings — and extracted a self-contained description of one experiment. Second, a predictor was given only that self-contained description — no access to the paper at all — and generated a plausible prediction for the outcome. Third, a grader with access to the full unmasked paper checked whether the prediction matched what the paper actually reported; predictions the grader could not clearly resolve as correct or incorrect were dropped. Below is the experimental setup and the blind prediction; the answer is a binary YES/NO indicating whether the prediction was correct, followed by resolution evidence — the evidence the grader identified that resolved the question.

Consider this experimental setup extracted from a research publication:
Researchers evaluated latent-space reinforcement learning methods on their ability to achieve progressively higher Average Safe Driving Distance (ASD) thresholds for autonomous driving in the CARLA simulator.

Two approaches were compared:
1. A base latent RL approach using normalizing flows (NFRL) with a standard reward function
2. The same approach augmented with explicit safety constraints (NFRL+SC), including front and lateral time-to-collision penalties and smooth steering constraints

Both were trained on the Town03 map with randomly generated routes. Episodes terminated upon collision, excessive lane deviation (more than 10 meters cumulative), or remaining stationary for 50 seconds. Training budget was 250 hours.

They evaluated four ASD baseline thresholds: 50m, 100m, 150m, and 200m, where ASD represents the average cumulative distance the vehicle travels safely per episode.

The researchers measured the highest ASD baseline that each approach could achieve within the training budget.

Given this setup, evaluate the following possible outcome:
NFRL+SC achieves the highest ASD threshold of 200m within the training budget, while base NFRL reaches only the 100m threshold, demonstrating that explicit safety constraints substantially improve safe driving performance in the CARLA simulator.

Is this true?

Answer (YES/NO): YES